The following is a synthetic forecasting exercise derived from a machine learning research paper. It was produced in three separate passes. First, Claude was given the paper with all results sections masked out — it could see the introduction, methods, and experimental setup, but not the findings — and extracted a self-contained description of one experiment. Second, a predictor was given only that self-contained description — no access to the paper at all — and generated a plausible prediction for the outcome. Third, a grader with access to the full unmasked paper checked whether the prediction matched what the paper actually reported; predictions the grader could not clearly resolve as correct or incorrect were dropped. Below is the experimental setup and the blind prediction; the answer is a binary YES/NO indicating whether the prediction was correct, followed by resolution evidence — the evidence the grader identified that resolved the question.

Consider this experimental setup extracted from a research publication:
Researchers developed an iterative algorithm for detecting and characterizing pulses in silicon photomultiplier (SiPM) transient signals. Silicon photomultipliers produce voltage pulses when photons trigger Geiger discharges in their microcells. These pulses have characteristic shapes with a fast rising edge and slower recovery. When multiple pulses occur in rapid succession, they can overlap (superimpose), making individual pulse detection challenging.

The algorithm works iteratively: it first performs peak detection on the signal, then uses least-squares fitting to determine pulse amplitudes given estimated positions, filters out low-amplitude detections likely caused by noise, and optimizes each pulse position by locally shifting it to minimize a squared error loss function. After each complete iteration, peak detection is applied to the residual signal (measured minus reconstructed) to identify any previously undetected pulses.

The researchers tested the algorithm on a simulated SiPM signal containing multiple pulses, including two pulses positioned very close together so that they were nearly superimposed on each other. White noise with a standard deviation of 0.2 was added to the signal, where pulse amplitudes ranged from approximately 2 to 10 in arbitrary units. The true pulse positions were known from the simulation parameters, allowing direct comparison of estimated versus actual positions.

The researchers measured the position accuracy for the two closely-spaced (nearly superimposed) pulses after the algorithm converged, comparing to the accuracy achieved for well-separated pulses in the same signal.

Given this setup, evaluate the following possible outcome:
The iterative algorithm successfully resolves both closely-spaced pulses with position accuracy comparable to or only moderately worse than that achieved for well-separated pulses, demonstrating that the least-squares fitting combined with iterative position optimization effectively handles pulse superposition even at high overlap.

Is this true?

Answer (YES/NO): NO